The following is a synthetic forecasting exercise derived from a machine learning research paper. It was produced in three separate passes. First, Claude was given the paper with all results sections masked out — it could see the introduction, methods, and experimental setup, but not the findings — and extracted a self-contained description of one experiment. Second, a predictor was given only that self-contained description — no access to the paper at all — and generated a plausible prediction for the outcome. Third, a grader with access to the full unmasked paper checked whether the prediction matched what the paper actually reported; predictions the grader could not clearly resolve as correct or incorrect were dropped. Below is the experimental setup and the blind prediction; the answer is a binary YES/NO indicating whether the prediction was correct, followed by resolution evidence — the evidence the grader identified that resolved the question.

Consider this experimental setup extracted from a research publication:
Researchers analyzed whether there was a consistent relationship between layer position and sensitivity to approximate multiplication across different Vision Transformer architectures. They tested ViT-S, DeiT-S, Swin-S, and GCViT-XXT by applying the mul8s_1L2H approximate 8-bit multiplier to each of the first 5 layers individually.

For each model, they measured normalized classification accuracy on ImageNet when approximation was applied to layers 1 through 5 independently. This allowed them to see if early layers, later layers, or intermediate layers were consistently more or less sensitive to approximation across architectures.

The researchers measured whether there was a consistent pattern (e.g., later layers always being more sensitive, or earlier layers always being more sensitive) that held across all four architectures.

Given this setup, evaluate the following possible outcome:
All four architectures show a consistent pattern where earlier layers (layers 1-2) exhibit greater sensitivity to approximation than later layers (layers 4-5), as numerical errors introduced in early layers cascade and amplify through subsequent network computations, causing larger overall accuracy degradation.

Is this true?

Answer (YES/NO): NO